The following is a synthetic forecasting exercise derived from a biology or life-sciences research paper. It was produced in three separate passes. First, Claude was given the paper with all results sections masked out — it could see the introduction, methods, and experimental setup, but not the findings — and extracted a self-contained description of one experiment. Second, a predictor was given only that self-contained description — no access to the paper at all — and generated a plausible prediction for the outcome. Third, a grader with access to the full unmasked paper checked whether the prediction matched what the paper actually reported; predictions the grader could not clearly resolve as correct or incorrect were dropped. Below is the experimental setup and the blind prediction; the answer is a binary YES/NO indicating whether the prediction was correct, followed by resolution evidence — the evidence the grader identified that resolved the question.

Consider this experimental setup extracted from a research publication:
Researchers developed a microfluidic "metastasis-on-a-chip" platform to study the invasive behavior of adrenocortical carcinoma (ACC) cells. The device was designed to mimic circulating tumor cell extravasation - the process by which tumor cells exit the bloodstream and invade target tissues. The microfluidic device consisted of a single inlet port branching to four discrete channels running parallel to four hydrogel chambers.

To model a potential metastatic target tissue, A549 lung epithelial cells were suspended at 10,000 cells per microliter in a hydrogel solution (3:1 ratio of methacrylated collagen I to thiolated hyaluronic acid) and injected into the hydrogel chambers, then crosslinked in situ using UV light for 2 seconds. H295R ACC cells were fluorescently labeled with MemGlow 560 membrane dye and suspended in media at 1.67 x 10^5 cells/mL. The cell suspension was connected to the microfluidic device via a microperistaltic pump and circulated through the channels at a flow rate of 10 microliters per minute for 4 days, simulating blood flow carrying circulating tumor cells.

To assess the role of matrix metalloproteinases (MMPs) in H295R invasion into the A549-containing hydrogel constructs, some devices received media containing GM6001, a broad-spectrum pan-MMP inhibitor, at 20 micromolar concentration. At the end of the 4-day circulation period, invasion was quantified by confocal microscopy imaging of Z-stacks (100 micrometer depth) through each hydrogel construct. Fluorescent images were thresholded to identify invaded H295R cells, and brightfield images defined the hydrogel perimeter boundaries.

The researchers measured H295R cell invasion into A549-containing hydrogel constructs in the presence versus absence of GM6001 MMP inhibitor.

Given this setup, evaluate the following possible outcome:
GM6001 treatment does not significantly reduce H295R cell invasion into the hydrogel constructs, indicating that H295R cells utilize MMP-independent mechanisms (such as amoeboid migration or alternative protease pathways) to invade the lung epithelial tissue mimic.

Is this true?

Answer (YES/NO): NO